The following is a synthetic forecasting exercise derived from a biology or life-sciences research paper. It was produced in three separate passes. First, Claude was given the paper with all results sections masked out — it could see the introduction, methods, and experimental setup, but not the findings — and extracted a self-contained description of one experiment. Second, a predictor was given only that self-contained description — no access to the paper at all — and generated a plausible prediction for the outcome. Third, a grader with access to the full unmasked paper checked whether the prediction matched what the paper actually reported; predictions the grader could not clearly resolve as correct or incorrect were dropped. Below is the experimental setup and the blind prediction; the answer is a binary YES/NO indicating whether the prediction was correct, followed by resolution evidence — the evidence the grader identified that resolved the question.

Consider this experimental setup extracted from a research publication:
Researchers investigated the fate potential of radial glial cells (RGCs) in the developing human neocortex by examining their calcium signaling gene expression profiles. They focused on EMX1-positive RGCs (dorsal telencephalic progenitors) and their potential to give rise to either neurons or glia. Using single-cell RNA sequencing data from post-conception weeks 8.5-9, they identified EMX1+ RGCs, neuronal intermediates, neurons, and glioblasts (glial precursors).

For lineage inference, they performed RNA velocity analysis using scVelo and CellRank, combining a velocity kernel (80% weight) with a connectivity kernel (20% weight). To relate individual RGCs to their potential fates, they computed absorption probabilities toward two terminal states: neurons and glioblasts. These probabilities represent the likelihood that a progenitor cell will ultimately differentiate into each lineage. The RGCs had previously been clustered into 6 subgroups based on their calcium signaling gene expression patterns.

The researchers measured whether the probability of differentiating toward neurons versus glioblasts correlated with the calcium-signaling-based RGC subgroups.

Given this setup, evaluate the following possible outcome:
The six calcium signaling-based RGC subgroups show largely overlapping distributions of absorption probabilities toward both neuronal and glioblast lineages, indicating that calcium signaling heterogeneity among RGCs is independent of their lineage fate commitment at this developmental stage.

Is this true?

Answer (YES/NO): NO